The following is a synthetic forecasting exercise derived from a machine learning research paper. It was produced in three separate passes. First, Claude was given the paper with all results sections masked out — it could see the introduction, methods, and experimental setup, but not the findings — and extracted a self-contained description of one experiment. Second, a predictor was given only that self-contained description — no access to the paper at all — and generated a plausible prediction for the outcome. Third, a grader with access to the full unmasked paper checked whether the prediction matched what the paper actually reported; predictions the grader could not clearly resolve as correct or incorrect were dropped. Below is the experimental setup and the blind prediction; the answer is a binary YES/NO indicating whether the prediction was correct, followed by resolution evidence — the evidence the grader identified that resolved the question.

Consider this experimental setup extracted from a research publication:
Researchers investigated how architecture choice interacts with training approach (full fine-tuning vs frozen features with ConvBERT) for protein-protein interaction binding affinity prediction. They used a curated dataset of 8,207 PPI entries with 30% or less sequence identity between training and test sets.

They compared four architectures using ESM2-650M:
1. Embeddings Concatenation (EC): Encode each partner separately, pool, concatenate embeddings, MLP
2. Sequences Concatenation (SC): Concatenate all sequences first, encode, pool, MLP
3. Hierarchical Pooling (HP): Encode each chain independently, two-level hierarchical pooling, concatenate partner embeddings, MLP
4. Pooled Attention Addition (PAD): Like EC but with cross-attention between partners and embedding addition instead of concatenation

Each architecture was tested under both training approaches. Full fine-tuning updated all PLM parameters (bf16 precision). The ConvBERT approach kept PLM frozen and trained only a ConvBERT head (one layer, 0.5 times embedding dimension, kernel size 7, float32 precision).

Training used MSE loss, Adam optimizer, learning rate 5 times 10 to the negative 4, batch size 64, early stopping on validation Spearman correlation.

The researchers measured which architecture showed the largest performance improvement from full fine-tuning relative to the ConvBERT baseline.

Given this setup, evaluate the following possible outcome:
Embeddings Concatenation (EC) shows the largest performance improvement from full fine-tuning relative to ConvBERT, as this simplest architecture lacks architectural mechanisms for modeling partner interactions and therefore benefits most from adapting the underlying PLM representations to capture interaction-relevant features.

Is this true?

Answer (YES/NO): NO